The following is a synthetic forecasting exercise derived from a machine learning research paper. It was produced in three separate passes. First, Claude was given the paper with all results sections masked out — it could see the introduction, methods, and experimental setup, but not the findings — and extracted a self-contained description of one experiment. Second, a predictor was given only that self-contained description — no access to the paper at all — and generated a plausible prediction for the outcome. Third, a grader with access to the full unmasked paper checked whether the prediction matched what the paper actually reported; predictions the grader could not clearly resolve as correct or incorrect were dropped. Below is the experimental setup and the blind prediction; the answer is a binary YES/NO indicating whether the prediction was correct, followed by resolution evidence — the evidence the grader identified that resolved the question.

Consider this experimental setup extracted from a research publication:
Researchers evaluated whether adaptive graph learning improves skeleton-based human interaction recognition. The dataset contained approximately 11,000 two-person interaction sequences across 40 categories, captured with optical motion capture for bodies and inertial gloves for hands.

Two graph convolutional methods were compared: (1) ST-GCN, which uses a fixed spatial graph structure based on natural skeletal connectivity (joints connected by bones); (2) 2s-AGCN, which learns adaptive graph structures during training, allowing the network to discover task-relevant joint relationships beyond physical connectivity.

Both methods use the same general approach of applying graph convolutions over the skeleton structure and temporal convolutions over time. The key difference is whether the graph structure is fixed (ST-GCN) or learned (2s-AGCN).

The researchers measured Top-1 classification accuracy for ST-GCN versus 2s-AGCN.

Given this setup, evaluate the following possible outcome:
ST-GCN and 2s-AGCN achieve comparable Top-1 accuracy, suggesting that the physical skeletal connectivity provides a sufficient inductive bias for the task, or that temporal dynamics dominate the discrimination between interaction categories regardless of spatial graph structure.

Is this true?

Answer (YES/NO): NO